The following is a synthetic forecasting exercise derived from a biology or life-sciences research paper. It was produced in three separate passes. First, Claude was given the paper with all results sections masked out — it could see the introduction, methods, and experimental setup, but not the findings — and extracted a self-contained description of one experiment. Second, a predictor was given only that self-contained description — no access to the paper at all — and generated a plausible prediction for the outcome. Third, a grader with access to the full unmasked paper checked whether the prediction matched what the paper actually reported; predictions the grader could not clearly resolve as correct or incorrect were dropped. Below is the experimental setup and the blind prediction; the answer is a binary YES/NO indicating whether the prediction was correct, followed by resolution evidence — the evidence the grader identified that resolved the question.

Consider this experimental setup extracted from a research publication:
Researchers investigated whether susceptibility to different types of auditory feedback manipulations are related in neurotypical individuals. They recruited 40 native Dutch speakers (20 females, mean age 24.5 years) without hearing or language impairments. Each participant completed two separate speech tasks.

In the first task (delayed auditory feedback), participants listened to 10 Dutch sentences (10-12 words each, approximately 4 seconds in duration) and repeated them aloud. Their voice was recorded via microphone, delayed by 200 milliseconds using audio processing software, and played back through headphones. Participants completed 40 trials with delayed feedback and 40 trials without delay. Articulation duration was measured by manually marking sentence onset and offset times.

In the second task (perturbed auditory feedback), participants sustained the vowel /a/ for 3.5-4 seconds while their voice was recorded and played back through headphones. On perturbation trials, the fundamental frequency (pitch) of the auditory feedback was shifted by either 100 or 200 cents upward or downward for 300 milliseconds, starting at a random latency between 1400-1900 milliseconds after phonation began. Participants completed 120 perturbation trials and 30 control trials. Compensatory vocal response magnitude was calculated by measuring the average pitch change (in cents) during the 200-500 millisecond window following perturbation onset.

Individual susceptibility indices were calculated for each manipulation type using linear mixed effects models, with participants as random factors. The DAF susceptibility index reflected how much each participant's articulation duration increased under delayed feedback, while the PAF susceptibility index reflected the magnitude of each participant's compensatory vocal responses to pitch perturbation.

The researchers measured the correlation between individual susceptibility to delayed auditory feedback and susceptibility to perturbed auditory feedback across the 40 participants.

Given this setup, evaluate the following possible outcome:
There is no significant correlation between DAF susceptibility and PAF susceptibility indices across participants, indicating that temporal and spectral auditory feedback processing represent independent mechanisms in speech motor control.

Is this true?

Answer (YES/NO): YES